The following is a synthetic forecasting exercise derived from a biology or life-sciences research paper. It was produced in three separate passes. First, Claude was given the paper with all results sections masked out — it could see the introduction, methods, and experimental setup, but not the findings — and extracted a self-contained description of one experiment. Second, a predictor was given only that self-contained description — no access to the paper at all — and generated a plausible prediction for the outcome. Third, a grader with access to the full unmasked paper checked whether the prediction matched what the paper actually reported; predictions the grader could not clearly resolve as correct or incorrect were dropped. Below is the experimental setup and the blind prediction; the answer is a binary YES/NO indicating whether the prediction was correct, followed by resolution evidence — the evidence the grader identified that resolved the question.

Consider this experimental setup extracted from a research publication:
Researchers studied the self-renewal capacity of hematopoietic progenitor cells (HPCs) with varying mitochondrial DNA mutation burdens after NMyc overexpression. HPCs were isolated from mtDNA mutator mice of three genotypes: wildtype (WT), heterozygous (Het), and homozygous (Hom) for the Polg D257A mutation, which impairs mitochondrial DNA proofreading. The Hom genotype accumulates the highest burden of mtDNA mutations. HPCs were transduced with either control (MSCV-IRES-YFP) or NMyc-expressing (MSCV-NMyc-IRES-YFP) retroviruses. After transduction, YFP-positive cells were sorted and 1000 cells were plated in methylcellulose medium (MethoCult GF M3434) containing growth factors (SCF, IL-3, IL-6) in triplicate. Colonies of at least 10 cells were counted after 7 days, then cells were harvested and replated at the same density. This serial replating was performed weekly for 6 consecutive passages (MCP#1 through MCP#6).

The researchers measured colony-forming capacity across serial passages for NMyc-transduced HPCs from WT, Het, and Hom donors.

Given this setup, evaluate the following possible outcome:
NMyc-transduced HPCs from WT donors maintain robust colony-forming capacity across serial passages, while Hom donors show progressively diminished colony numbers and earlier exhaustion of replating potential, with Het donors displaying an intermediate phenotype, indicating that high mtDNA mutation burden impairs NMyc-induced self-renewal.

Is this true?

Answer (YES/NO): NO